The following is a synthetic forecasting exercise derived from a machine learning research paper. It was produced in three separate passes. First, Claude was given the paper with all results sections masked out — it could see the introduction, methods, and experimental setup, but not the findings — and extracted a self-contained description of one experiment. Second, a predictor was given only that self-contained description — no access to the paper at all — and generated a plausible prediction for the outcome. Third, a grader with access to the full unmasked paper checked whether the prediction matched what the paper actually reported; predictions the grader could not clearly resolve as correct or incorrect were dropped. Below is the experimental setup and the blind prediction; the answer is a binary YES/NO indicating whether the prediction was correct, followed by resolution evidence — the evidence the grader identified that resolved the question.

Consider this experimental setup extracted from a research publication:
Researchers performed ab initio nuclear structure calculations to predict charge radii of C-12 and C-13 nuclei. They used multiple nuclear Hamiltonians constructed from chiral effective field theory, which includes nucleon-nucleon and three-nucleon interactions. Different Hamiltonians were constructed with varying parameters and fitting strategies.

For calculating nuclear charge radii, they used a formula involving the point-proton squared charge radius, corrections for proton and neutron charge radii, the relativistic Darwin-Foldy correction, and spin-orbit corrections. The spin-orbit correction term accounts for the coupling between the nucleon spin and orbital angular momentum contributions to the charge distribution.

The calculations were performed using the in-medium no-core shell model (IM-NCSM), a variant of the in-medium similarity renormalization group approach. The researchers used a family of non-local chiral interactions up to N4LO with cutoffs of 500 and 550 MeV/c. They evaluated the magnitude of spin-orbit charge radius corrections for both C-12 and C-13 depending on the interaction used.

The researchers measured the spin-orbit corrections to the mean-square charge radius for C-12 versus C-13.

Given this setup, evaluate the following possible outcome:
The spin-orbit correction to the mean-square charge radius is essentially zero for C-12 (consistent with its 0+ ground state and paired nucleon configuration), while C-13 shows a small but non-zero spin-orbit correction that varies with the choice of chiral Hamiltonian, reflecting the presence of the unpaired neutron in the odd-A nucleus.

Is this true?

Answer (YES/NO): NO